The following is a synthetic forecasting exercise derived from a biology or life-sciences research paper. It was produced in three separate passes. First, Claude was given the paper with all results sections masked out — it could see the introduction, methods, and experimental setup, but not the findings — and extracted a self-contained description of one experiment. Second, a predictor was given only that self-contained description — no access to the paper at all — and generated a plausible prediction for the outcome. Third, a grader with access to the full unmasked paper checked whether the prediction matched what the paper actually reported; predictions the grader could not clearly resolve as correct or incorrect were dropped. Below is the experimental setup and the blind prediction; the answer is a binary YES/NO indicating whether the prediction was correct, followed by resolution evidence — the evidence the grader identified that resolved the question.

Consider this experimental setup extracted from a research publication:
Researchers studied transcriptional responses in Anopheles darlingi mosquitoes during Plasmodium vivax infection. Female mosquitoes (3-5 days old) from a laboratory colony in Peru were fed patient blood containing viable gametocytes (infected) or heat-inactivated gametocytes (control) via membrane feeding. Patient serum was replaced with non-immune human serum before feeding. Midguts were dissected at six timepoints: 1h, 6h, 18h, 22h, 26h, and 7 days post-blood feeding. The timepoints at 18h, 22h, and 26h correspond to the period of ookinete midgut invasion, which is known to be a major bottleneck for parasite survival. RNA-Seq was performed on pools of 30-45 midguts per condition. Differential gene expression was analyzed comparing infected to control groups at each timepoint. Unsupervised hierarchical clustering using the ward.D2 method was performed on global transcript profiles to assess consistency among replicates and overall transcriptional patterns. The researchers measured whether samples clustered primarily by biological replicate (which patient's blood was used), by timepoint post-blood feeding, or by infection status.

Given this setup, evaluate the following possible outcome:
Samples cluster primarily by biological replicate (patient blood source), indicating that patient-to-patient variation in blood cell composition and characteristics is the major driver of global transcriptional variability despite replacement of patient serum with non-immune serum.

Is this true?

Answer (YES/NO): NO